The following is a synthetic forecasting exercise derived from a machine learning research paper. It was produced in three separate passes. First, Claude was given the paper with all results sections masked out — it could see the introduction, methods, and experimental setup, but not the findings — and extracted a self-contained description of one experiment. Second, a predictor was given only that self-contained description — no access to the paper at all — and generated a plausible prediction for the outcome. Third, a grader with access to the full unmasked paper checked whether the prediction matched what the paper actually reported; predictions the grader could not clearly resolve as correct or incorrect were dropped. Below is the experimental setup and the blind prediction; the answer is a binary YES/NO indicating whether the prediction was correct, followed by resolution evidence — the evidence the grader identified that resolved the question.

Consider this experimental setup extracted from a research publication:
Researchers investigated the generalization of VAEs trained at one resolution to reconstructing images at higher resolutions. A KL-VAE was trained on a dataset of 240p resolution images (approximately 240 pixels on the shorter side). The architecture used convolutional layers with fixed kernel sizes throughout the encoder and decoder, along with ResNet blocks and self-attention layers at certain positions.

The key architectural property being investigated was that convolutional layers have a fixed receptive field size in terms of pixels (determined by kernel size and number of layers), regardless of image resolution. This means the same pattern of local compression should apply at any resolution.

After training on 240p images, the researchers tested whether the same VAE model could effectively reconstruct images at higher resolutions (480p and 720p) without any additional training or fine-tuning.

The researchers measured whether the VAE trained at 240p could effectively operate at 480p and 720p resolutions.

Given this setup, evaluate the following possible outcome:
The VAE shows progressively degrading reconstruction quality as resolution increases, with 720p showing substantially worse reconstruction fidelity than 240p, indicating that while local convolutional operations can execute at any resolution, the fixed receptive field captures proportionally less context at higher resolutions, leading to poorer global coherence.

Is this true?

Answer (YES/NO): NO